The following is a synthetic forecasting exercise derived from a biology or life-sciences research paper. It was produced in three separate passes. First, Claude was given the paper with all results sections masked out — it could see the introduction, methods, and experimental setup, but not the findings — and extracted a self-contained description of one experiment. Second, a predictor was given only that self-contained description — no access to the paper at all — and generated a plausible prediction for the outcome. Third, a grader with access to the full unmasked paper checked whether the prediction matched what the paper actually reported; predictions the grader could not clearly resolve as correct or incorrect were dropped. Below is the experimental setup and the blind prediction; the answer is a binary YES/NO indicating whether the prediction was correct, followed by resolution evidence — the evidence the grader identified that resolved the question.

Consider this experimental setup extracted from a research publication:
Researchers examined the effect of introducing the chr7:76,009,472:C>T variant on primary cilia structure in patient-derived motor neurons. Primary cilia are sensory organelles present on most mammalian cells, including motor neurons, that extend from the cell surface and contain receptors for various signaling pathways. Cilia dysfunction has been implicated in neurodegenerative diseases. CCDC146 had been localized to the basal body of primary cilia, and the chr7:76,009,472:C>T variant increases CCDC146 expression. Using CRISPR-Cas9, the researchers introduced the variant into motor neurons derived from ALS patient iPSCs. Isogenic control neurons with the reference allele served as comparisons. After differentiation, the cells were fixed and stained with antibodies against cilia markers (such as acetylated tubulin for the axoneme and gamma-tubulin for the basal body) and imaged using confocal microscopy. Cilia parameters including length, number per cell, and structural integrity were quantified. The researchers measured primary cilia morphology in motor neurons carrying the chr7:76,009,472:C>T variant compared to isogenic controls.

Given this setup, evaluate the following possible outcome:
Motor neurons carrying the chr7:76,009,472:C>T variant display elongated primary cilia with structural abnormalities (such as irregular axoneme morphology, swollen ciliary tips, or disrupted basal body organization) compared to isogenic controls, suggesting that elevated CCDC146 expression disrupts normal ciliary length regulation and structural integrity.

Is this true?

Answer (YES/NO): NO